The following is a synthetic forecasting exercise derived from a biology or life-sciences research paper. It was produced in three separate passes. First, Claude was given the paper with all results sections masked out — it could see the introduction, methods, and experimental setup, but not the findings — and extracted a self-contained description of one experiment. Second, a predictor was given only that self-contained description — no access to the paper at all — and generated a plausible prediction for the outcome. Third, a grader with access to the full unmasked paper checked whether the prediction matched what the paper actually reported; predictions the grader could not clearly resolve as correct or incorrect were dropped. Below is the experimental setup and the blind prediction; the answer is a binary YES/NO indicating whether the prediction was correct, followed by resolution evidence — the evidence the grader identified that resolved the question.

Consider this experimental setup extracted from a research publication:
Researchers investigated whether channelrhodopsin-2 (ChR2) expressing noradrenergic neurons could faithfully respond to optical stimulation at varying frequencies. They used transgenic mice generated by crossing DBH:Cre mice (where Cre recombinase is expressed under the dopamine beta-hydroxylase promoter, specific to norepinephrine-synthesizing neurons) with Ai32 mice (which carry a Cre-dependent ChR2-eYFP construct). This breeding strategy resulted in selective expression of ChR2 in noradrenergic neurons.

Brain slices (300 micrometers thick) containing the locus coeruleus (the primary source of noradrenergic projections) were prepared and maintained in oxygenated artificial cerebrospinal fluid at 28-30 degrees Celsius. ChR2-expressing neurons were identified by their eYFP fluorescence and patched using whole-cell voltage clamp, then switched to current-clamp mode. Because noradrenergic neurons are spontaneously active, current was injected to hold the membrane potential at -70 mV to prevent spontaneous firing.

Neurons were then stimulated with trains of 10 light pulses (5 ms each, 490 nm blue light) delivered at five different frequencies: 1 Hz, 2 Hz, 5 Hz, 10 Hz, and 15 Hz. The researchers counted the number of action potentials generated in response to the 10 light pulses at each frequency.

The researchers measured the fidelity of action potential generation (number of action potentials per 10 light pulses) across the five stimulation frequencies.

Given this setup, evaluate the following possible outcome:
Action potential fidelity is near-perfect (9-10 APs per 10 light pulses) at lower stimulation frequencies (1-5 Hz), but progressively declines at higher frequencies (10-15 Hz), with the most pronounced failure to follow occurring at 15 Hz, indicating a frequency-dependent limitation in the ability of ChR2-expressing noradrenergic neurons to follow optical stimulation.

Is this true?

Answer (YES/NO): NO